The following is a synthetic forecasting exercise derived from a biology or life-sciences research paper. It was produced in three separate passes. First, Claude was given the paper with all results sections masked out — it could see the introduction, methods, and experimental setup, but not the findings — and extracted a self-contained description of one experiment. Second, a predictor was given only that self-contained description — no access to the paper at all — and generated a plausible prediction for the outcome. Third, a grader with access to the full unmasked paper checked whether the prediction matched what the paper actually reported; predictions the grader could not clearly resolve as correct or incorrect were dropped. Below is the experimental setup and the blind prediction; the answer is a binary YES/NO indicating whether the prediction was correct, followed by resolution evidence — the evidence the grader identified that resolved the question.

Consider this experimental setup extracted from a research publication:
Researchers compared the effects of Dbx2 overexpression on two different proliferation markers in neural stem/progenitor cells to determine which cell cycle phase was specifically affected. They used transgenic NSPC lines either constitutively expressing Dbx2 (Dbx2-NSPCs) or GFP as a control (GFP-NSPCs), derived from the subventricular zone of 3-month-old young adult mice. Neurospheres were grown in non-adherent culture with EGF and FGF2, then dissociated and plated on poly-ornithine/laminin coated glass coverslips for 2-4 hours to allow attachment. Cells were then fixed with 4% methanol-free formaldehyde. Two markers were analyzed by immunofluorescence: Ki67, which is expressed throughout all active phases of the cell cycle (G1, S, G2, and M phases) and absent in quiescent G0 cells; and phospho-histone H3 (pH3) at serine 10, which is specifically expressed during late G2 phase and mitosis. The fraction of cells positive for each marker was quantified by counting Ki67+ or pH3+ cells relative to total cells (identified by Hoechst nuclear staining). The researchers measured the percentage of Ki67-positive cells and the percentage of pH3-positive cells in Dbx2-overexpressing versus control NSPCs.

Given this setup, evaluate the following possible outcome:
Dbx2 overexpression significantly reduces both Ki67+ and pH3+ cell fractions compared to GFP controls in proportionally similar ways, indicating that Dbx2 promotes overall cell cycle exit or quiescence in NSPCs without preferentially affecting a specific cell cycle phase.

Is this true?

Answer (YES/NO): NO